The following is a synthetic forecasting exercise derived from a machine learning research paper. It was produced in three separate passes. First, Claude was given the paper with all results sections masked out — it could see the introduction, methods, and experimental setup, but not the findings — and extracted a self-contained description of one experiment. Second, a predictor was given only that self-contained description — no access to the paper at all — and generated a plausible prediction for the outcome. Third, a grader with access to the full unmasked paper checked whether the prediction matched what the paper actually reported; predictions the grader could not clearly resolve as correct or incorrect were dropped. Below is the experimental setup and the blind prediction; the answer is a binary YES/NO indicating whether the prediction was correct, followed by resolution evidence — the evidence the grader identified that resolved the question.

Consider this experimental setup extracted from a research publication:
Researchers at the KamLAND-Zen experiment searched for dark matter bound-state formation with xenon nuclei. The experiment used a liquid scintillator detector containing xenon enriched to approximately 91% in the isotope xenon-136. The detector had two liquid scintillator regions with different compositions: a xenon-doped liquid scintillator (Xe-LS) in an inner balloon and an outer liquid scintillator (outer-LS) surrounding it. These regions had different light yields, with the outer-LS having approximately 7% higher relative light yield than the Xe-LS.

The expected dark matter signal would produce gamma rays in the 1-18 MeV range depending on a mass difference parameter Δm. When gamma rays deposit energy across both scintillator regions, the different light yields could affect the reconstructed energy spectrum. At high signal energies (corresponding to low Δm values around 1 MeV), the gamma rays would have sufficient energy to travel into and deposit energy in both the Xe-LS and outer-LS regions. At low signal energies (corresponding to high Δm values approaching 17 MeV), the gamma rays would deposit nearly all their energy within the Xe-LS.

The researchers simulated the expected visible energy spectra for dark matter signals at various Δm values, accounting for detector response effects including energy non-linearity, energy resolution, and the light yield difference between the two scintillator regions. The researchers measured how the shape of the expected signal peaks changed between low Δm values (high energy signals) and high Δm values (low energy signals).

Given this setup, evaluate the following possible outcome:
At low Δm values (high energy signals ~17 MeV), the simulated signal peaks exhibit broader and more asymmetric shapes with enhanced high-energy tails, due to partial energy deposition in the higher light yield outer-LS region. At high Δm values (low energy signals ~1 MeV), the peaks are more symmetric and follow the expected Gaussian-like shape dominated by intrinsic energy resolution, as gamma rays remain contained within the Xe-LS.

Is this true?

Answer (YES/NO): NO